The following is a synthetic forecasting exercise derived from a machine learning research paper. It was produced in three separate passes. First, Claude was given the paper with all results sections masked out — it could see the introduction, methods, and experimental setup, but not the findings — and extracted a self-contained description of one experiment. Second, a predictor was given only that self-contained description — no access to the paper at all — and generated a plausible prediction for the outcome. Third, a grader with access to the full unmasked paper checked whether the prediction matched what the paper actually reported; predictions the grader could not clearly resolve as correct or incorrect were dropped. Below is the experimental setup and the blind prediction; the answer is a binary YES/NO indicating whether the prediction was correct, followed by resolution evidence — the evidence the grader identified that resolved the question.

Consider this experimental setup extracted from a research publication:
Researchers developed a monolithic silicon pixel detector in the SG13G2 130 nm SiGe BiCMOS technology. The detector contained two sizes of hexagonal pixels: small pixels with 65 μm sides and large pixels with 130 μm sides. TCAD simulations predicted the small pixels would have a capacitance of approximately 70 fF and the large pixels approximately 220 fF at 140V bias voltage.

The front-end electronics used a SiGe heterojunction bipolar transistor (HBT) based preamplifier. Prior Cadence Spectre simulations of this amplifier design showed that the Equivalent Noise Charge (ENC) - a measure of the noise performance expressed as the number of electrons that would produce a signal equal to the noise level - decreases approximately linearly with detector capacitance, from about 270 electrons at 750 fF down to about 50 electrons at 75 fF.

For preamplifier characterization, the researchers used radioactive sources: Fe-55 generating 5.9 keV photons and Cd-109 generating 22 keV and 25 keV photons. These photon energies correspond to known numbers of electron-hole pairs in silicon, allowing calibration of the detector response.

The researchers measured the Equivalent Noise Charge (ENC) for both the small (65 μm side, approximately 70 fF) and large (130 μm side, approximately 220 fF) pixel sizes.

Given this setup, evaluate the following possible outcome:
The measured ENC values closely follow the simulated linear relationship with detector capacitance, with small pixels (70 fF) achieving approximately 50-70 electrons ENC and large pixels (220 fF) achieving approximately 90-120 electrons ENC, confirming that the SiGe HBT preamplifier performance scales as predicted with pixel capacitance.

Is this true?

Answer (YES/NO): NO